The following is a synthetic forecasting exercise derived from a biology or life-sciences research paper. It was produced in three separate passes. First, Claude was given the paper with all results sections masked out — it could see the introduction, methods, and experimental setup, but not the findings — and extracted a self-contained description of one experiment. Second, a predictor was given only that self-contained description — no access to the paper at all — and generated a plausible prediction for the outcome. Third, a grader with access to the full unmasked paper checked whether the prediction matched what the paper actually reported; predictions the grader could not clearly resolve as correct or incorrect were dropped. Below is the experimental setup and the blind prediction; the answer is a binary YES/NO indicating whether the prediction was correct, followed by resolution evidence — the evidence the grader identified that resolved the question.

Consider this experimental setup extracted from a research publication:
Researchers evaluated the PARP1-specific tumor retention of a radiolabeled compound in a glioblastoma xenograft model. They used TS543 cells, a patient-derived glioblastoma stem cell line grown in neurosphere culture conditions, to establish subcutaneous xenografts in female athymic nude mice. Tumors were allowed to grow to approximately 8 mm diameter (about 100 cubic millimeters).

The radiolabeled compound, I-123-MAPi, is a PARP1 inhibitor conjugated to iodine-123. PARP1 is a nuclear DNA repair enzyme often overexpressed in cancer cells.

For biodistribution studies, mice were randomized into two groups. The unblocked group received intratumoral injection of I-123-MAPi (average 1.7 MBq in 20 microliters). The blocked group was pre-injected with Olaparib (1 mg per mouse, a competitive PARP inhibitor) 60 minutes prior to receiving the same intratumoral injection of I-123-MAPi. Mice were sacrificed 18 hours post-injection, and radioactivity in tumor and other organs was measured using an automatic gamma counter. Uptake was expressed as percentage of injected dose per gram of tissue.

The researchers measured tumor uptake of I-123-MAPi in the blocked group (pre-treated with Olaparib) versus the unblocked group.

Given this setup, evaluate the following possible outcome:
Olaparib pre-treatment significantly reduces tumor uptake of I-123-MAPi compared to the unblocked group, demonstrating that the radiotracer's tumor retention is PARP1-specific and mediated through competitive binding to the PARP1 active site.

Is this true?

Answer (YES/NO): YES